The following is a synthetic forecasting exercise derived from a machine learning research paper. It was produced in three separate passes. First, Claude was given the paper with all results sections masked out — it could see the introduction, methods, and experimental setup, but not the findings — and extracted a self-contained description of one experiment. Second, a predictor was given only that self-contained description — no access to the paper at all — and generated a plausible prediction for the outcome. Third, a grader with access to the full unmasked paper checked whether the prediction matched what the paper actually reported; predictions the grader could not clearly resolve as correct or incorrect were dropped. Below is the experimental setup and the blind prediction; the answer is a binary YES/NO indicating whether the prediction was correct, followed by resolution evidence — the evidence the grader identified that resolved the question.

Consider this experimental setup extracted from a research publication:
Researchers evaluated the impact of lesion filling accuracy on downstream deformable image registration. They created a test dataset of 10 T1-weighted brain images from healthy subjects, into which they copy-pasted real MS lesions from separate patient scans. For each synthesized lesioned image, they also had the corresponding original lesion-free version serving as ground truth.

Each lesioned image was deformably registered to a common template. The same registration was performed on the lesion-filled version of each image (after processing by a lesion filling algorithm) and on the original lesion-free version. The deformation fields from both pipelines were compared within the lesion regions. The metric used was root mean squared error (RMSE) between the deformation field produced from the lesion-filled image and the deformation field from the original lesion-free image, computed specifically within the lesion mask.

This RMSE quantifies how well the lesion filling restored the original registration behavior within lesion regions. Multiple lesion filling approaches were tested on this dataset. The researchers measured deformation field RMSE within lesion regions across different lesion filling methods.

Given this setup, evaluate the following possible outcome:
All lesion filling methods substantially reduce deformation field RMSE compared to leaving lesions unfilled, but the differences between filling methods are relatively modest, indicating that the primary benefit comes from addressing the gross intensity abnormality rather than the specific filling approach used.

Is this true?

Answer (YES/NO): NO